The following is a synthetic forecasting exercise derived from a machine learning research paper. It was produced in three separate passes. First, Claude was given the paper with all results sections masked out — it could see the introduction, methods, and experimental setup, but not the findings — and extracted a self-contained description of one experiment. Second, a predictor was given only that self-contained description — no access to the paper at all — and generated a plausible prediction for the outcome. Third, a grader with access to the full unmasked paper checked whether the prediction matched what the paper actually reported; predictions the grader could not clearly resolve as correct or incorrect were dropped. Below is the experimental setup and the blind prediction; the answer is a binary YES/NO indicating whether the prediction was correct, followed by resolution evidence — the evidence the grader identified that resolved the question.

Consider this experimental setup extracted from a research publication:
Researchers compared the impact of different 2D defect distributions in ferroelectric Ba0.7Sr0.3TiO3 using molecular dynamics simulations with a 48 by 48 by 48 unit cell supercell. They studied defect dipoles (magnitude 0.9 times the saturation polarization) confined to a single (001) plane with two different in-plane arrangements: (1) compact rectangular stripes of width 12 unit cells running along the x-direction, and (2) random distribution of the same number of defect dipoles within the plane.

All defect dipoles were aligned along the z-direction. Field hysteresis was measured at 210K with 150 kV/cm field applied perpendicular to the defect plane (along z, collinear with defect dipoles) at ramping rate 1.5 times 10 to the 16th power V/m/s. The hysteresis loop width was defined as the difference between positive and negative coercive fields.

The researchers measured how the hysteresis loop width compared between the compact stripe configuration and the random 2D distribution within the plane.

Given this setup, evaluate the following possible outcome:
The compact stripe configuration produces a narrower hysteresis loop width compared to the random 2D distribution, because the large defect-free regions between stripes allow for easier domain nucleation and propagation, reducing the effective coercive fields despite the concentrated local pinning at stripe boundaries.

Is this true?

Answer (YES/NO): NO